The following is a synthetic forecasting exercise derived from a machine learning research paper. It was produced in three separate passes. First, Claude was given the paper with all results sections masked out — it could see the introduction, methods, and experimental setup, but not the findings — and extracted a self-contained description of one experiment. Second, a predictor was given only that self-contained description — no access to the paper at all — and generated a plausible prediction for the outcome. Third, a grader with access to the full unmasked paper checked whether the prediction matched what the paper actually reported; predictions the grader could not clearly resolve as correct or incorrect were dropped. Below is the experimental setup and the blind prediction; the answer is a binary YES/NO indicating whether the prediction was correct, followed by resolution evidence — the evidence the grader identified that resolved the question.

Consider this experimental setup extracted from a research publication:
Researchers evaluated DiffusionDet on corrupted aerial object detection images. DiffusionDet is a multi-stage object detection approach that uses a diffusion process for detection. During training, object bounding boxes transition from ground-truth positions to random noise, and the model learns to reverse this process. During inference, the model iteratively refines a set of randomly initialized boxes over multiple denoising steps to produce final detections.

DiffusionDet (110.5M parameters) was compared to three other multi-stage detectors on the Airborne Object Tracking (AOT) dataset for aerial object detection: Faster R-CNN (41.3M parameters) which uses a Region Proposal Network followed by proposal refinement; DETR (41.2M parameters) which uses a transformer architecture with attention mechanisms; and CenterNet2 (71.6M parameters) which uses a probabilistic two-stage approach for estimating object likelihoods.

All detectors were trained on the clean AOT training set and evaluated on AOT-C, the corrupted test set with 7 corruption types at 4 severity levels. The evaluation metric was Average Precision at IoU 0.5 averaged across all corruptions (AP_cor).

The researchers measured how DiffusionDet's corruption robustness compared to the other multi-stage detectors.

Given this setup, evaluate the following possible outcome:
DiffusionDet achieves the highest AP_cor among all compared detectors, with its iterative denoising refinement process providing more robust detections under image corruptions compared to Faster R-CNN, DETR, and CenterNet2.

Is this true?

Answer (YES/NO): NO